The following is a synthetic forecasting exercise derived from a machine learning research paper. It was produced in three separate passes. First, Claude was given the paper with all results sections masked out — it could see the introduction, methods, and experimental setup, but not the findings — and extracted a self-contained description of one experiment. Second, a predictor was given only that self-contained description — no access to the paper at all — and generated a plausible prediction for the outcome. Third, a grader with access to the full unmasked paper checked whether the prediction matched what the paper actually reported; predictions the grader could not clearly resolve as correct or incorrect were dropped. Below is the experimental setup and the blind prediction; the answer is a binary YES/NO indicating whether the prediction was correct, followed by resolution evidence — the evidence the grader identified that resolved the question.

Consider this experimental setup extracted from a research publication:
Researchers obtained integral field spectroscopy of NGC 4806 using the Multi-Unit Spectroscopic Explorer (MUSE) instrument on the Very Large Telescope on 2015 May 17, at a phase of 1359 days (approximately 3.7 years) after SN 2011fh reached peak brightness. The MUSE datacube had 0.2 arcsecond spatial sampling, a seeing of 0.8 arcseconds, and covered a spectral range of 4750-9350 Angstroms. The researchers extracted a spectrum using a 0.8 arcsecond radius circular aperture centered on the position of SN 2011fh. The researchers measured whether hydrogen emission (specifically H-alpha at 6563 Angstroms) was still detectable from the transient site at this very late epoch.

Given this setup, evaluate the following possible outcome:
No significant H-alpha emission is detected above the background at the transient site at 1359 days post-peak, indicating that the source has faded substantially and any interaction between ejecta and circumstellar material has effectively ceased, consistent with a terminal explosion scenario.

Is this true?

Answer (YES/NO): NO